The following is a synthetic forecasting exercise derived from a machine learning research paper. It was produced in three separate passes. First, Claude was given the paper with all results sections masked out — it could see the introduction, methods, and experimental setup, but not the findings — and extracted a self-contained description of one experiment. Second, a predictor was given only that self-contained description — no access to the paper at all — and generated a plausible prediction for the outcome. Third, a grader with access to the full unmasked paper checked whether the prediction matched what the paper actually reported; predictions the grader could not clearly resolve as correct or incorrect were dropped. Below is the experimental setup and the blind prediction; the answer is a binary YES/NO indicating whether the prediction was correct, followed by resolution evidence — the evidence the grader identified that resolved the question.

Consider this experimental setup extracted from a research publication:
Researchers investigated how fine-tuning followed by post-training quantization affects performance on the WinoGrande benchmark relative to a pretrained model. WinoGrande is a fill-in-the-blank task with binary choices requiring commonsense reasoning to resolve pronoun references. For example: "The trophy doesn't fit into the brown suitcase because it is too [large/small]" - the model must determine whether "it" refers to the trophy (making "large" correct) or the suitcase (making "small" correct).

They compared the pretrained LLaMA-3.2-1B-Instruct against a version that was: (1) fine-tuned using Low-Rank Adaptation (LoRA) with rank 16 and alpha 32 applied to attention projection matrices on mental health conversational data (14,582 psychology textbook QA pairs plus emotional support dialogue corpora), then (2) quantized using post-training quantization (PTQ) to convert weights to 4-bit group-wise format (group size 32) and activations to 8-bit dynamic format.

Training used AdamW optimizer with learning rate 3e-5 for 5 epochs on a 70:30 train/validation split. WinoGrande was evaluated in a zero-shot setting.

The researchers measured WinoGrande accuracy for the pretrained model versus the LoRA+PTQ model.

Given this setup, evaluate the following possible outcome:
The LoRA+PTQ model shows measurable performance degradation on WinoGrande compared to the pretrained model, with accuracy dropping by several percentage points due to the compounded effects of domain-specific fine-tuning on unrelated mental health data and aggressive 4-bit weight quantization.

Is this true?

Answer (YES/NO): NO